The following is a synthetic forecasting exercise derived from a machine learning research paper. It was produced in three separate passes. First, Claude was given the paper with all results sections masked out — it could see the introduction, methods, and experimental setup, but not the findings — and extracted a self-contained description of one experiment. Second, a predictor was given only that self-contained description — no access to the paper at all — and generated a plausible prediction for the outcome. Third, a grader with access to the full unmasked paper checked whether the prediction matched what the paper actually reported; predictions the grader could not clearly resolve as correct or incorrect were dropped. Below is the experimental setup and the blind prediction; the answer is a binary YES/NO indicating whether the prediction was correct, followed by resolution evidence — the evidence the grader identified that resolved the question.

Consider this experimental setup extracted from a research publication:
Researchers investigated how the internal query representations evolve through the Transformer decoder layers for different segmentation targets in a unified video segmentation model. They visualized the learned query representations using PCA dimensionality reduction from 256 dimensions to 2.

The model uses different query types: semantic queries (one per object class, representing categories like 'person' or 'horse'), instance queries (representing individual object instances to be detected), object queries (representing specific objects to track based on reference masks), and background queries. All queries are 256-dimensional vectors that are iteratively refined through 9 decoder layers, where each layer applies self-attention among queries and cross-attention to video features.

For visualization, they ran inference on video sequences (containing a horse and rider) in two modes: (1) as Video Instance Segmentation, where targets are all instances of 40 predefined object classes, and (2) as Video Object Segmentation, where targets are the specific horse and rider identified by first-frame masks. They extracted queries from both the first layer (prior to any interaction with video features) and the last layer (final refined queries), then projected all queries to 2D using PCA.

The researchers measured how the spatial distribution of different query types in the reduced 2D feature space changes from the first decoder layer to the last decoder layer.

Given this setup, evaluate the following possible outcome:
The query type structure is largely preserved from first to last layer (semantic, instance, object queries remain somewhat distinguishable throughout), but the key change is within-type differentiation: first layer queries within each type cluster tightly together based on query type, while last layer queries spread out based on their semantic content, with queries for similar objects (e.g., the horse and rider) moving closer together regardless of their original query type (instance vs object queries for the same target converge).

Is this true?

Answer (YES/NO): NO